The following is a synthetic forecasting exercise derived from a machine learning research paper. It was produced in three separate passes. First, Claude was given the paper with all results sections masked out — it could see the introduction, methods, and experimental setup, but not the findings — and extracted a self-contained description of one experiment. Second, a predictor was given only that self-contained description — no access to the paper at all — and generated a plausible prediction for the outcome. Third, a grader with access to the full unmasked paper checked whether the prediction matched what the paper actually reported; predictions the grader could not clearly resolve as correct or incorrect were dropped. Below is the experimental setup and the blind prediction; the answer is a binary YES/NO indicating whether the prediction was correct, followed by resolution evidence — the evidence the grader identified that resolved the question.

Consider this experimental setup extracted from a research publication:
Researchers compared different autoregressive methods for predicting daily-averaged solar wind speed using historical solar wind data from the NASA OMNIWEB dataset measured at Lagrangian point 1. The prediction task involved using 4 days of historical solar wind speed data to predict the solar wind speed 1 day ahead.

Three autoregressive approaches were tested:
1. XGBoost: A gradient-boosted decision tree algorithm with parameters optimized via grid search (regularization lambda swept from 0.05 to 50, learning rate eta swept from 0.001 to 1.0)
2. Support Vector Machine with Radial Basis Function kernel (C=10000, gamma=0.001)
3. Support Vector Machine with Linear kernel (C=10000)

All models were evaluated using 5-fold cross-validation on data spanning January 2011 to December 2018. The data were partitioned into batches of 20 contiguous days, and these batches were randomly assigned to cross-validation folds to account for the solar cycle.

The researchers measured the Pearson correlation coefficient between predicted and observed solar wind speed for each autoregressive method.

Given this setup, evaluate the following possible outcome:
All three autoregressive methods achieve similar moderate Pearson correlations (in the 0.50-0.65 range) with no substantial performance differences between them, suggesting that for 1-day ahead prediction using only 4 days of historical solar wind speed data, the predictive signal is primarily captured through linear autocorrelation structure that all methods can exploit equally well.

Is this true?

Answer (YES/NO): NO